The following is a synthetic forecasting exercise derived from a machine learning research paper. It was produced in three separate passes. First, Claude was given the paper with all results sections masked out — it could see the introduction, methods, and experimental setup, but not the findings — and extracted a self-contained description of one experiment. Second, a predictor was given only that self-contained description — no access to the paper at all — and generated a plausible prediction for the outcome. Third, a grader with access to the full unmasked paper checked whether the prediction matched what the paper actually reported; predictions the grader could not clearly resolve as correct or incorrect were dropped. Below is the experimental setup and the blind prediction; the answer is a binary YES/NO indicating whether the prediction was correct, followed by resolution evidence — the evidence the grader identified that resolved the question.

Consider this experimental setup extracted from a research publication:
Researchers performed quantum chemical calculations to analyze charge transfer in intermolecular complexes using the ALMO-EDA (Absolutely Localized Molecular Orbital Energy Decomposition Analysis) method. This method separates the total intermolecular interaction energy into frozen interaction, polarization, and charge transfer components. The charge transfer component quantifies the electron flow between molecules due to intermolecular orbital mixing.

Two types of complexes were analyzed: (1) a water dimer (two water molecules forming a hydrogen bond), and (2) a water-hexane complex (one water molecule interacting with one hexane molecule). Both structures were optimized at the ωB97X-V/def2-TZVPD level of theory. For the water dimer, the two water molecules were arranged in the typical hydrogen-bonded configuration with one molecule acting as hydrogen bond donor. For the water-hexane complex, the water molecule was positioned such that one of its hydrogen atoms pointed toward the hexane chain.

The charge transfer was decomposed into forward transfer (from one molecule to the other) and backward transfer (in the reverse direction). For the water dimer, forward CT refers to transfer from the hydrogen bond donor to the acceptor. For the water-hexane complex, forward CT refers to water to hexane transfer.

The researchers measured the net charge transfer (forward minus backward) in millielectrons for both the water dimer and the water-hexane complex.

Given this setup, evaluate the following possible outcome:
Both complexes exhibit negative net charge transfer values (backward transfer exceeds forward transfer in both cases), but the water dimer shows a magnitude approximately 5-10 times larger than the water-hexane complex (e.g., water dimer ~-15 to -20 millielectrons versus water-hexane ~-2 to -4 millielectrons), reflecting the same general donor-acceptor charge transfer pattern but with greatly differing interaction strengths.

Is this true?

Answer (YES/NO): NO